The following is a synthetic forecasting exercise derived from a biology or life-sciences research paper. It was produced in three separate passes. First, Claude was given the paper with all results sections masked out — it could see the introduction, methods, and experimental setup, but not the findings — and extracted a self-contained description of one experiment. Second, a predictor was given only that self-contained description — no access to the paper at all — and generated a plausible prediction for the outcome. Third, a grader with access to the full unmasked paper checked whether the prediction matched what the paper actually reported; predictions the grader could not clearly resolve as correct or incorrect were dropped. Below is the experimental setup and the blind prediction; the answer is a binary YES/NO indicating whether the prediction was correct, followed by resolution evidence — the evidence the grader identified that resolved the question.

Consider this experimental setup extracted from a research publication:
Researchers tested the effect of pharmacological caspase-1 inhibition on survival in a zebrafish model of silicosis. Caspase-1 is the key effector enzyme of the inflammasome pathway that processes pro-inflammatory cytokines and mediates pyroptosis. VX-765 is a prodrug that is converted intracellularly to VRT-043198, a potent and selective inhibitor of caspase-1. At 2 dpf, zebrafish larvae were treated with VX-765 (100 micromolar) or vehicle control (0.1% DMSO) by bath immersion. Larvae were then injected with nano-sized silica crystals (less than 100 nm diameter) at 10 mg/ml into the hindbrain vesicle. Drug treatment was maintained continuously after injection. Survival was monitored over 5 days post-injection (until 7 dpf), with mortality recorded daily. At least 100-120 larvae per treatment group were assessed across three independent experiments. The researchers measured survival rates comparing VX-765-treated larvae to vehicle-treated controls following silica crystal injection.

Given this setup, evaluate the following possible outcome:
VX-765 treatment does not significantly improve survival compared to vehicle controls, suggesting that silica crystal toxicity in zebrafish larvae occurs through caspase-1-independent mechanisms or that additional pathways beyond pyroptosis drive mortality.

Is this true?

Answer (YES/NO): NO